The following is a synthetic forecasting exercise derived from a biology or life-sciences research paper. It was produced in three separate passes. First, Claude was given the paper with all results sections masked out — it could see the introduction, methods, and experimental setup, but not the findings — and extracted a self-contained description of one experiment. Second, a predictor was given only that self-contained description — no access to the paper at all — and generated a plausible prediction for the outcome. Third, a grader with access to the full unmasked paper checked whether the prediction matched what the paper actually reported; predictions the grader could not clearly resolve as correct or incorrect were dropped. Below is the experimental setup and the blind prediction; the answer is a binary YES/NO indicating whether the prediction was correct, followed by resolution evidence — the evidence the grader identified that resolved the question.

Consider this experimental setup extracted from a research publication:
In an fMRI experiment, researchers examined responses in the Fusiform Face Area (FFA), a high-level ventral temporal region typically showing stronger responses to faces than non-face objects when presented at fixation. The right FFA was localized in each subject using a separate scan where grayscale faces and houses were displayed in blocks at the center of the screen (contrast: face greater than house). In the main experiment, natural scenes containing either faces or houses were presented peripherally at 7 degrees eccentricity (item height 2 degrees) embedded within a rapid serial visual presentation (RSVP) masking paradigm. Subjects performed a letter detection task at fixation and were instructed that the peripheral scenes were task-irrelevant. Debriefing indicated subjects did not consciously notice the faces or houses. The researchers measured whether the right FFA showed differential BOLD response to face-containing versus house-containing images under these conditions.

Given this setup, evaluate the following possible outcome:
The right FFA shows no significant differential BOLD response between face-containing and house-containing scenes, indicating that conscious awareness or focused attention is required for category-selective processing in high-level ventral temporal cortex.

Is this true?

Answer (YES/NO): YES